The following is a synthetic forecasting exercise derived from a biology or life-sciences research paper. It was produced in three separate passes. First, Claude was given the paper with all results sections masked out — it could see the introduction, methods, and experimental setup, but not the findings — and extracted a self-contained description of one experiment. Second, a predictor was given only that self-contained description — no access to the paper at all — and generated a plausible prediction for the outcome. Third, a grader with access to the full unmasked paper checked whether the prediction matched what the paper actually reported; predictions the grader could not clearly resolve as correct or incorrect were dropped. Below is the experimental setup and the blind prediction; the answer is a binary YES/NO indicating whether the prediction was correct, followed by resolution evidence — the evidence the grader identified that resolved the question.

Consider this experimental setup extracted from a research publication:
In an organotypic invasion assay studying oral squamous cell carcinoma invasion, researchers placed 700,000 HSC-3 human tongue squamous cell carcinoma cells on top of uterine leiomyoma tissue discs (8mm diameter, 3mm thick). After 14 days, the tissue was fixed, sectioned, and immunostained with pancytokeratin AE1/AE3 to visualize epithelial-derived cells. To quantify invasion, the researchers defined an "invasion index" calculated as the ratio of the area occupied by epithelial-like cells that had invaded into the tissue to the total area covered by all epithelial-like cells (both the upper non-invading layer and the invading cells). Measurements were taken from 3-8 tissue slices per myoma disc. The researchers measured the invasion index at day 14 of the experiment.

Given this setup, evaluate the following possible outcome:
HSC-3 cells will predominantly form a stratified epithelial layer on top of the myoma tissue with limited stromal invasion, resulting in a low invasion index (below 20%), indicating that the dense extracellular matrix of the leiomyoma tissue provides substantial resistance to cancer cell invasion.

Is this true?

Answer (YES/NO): NO